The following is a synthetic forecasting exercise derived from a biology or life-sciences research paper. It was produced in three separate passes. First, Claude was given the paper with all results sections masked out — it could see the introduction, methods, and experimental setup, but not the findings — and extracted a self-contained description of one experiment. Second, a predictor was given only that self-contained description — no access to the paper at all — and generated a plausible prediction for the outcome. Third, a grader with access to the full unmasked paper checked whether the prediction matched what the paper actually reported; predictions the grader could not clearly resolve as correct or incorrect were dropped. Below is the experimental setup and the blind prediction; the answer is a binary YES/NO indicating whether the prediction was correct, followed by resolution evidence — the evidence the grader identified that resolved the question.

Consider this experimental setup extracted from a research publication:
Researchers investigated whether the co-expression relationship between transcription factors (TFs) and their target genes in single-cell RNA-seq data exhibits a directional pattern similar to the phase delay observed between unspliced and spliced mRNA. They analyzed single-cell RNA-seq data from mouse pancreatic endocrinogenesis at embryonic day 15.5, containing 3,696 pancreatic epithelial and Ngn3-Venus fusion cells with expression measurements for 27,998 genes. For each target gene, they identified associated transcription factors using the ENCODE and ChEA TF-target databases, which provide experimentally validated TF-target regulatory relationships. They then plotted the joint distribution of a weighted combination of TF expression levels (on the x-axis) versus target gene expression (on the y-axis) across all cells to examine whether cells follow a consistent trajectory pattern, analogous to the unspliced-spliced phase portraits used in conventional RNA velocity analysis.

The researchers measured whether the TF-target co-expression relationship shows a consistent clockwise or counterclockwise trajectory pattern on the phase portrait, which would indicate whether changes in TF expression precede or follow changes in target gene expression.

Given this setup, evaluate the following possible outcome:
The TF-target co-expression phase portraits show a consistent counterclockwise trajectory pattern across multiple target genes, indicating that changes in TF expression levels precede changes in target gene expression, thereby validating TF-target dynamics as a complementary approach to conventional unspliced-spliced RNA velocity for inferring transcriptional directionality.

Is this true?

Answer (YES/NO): NO